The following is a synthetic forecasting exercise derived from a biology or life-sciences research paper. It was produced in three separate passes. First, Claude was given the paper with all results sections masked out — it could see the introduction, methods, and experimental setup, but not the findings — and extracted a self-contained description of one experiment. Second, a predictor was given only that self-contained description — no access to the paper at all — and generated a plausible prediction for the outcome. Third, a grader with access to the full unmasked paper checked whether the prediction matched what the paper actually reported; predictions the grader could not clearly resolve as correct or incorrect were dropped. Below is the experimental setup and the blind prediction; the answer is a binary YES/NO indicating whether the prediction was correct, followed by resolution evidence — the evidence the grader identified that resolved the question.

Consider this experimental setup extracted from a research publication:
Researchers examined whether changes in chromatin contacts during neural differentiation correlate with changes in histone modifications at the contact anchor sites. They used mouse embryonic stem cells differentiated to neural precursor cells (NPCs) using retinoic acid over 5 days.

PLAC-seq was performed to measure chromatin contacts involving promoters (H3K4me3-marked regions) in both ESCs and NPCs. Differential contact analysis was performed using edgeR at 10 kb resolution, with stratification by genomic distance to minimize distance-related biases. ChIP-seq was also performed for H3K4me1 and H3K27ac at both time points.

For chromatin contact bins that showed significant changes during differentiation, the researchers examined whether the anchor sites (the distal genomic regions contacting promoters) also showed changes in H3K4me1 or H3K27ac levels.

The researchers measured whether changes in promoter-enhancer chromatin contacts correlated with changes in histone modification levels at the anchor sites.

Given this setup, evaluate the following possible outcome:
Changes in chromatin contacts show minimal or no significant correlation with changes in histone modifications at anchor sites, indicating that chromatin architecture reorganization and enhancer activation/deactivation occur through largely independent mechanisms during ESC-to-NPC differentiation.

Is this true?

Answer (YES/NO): NO